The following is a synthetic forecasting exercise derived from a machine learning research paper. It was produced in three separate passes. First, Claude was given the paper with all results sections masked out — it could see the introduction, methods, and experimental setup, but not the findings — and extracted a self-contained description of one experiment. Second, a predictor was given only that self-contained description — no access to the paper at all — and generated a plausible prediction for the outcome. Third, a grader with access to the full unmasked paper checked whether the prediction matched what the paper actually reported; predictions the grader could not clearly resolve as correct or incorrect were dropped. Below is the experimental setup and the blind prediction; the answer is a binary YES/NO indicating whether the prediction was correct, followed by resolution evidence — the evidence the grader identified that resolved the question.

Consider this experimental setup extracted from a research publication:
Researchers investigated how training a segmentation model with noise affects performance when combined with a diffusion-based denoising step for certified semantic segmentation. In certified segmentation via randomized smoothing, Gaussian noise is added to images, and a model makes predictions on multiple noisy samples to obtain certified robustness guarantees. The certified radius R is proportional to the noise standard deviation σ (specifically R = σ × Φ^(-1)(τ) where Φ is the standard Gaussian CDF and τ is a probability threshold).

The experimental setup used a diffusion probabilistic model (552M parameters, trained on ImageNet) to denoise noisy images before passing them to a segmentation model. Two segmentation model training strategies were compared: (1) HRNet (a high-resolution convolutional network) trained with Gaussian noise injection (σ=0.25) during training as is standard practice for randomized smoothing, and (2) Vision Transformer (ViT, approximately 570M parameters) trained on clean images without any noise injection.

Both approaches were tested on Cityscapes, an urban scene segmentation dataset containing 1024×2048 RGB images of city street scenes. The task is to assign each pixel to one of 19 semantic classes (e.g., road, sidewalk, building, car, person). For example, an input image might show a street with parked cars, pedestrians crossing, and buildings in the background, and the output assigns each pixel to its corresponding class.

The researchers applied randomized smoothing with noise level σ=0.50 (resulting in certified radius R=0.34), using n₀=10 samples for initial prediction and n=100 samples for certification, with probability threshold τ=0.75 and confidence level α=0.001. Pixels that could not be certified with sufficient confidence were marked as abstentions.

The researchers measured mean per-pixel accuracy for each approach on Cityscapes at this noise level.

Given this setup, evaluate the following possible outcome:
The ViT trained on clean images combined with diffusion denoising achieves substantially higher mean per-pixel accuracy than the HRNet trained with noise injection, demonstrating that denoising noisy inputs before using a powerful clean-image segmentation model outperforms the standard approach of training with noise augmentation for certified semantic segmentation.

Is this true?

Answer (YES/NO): YES